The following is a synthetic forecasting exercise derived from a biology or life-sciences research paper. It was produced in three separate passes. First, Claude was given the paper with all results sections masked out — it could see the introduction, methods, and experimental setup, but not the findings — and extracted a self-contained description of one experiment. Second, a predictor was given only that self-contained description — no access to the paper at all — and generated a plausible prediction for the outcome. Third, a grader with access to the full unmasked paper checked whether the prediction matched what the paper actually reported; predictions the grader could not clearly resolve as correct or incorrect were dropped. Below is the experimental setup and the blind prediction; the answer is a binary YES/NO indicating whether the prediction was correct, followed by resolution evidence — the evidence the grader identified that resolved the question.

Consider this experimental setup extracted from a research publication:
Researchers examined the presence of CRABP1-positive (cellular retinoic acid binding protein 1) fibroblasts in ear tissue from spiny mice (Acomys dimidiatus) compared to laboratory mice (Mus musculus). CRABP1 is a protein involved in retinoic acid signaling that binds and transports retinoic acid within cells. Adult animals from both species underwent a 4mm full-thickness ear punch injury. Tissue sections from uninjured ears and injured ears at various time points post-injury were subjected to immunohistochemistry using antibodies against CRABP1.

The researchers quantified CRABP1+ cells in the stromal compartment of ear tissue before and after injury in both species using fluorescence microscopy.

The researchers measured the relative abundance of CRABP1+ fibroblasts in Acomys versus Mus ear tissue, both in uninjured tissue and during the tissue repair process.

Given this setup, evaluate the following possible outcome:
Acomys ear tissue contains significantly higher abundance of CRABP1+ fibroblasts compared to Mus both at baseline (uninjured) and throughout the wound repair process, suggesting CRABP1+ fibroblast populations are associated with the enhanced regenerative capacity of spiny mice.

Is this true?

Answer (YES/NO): YES